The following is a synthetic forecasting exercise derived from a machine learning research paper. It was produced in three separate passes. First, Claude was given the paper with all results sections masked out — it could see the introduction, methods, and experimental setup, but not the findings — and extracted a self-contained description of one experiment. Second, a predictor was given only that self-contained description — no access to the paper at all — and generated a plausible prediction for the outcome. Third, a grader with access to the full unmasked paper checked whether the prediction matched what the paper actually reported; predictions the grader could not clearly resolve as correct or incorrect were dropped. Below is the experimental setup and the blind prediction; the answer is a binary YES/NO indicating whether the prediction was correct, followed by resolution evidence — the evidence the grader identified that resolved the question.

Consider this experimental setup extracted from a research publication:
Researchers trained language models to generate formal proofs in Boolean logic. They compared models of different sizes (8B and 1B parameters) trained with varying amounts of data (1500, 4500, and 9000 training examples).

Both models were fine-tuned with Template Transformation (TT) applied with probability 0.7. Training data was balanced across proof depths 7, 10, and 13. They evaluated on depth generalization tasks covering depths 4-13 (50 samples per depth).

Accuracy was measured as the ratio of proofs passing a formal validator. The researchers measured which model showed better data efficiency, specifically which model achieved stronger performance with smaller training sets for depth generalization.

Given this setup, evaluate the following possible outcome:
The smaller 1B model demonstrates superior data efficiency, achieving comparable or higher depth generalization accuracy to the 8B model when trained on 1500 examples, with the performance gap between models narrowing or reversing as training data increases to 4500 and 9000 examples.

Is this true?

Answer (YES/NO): NO